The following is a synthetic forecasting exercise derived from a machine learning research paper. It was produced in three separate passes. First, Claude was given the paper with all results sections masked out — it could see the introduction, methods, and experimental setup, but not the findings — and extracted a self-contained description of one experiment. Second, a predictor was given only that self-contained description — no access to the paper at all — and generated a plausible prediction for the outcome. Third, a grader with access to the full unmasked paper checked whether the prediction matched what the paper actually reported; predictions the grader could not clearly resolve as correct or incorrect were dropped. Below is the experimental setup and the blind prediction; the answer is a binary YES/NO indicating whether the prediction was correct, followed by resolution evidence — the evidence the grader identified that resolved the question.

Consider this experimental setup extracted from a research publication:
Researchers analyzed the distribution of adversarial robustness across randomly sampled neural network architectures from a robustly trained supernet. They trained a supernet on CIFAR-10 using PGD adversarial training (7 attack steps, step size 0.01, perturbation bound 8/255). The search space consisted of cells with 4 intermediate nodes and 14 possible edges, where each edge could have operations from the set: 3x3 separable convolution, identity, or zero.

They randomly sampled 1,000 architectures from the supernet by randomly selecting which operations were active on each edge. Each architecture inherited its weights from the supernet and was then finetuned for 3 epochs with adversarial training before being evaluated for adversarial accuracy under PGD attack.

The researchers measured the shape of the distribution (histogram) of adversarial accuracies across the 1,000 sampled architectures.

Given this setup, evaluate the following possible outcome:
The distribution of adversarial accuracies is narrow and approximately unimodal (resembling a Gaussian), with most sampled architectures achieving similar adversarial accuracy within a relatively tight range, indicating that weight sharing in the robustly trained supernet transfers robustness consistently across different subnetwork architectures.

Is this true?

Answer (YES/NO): NO